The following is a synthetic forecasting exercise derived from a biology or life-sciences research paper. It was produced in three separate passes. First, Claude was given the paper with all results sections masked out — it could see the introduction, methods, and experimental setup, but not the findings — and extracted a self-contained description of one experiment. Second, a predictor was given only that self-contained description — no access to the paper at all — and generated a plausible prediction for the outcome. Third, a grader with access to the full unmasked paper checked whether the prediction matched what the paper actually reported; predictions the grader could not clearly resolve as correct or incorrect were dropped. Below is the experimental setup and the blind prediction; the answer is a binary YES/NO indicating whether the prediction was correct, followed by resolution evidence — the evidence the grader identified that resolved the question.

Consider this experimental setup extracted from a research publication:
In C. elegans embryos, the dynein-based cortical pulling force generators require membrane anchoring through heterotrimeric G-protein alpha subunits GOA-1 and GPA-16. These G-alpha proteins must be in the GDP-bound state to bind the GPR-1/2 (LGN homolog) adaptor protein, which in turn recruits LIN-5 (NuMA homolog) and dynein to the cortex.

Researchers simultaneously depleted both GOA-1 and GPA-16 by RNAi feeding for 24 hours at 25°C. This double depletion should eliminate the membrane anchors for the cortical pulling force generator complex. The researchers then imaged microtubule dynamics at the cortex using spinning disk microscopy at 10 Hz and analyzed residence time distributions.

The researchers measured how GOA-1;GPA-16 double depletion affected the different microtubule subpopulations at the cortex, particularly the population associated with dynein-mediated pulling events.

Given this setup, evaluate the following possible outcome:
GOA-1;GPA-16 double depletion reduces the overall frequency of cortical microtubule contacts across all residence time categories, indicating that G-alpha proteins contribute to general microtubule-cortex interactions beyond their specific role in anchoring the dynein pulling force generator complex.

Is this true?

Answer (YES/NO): NO